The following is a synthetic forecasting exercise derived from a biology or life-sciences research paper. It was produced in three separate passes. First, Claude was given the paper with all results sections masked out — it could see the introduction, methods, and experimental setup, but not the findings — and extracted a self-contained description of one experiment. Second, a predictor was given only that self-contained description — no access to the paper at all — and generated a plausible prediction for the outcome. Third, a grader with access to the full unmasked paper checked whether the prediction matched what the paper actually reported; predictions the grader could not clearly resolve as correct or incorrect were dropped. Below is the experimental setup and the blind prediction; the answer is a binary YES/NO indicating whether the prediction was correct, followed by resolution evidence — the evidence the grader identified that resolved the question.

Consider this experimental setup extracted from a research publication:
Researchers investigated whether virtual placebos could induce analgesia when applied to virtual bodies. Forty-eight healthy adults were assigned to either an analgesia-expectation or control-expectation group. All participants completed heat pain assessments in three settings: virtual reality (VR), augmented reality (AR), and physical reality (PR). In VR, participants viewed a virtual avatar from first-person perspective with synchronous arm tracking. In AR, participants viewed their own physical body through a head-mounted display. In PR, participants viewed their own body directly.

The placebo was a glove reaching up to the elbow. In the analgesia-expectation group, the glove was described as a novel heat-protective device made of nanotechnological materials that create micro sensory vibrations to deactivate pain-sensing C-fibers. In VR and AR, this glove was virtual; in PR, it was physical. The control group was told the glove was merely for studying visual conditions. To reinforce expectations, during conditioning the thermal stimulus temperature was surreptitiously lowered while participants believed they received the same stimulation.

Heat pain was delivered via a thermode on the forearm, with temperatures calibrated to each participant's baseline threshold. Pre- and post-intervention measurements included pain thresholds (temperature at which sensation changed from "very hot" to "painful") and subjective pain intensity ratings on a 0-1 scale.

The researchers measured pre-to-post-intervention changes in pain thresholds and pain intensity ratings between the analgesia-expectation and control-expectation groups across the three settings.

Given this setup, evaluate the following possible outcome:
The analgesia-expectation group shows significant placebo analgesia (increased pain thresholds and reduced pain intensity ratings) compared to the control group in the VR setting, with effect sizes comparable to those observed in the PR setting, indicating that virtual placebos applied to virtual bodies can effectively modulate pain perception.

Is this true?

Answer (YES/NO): YES